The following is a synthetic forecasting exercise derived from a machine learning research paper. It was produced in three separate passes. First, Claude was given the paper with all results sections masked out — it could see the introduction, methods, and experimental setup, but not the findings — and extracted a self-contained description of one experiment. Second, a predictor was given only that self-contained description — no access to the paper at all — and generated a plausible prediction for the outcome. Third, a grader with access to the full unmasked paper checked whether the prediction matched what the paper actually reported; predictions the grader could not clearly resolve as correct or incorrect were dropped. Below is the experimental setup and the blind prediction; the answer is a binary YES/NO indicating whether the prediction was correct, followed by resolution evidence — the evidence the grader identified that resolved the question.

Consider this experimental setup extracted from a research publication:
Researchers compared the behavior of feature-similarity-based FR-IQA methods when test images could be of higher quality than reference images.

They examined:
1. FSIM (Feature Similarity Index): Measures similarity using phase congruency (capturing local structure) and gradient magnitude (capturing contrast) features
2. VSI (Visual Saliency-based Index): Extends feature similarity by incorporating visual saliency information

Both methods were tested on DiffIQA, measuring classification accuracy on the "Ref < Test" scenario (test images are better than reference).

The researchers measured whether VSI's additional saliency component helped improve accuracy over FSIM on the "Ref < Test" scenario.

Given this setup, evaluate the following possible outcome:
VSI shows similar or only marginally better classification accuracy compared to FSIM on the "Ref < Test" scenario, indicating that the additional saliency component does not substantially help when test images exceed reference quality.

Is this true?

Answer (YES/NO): NO